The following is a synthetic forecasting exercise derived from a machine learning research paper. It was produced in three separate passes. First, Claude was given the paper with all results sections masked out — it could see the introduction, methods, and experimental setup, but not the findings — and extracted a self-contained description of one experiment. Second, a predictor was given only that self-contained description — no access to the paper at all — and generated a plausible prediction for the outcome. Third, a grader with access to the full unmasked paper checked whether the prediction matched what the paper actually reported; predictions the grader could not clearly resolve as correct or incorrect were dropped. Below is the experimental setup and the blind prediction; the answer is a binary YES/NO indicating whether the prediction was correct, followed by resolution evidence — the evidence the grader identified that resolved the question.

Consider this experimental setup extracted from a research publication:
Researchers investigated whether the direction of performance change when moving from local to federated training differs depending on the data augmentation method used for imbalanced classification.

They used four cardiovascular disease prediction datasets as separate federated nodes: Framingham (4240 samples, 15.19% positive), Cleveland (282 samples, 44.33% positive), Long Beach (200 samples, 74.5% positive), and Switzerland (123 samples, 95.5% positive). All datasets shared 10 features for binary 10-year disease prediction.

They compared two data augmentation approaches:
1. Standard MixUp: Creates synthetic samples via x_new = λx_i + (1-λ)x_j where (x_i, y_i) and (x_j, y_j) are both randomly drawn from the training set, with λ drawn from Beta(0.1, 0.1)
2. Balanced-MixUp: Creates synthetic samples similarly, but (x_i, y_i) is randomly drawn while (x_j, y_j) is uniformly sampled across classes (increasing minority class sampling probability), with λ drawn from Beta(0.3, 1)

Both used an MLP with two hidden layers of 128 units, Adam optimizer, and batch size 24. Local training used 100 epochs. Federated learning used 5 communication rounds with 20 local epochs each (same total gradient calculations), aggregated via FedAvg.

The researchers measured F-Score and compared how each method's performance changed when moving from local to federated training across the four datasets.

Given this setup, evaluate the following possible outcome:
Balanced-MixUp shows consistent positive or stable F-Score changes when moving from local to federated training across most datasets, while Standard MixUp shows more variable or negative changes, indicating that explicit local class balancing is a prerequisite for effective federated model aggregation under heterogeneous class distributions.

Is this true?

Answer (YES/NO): YES